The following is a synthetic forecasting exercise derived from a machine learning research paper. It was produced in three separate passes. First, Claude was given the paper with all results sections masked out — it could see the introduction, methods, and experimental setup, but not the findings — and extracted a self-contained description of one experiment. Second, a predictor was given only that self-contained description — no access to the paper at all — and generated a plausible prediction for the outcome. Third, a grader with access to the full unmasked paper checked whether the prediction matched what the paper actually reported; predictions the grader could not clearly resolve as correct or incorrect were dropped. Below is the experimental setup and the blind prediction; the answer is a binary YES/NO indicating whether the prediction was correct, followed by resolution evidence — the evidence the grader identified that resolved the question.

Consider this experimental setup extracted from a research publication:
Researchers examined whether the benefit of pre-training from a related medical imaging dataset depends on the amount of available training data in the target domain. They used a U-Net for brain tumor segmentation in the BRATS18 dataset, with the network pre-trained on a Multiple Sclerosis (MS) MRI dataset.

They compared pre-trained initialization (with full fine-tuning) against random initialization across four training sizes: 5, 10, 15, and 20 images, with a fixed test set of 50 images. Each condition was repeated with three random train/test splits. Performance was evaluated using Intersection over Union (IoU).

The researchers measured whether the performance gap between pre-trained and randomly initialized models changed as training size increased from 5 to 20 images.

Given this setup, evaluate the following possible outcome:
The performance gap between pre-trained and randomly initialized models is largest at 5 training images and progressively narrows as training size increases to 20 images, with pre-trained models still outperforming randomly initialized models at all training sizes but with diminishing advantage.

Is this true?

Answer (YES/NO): NO